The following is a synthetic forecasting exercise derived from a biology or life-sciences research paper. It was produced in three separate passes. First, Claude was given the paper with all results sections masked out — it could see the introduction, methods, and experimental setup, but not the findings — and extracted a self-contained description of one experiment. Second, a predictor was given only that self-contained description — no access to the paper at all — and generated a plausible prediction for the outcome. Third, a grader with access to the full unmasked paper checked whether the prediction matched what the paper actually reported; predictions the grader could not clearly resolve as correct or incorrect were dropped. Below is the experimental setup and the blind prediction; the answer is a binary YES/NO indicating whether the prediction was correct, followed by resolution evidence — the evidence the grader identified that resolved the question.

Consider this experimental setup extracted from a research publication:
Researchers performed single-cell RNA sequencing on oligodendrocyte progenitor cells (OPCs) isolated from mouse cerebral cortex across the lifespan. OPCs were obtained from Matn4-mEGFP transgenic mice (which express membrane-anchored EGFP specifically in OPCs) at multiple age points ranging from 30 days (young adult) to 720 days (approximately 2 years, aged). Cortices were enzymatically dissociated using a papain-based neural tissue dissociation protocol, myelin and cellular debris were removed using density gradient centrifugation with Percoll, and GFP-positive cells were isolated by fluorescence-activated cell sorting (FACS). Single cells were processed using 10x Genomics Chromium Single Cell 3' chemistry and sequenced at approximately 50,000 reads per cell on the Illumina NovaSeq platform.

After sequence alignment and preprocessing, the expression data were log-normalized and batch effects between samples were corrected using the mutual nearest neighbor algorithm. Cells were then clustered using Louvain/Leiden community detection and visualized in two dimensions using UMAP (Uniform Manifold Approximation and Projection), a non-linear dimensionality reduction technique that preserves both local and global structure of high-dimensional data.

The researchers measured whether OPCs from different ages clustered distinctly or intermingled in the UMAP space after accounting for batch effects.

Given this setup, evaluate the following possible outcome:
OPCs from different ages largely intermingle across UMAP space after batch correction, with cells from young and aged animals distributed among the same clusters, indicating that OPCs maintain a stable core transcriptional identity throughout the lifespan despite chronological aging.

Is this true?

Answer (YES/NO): NO